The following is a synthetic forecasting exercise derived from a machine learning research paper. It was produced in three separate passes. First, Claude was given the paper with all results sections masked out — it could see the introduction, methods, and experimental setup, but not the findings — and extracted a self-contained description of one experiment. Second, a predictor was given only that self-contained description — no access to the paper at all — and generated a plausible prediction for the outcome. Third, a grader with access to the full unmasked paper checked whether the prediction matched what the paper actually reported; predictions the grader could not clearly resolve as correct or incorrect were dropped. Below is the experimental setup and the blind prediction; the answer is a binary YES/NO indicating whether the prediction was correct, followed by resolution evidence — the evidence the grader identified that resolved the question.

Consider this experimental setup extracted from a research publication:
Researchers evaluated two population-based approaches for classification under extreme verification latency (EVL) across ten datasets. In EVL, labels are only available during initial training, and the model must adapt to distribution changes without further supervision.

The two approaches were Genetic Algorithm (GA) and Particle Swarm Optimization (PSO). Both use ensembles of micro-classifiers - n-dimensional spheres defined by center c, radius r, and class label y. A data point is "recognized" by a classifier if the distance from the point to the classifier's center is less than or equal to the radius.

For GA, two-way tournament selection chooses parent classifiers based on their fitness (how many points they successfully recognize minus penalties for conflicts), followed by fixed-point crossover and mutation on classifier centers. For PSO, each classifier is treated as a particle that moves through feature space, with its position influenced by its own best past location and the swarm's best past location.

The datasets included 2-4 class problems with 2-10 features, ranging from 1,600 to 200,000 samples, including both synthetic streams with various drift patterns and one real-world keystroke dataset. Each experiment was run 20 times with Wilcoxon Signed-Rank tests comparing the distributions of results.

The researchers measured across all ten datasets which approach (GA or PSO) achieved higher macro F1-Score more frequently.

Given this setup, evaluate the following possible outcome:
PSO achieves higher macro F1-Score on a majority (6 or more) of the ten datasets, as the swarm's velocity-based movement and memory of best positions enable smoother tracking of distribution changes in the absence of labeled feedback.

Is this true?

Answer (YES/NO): NO